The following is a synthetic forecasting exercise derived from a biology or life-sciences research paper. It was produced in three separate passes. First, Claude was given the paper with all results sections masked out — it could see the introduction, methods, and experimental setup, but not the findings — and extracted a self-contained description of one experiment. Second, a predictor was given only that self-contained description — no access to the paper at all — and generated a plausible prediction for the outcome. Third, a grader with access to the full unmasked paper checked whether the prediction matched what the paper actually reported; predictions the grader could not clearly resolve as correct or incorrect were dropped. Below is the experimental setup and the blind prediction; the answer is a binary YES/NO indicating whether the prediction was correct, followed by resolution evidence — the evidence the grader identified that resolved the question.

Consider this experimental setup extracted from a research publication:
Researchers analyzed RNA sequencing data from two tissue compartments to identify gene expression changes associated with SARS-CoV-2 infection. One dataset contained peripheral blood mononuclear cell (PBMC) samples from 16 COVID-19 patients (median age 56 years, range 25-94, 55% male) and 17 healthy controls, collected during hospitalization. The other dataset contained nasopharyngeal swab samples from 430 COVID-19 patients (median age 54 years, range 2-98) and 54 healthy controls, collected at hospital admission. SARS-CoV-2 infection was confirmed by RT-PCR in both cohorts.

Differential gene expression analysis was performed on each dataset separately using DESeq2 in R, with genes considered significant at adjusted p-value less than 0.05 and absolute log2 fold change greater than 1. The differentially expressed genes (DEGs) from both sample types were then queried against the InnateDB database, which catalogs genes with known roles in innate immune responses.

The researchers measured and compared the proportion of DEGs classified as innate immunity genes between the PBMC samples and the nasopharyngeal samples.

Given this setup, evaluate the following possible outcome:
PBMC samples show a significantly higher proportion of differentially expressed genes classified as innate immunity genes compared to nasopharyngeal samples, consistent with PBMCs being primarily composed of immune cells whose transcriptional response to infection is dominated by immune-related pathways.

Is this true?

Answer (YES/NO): NO